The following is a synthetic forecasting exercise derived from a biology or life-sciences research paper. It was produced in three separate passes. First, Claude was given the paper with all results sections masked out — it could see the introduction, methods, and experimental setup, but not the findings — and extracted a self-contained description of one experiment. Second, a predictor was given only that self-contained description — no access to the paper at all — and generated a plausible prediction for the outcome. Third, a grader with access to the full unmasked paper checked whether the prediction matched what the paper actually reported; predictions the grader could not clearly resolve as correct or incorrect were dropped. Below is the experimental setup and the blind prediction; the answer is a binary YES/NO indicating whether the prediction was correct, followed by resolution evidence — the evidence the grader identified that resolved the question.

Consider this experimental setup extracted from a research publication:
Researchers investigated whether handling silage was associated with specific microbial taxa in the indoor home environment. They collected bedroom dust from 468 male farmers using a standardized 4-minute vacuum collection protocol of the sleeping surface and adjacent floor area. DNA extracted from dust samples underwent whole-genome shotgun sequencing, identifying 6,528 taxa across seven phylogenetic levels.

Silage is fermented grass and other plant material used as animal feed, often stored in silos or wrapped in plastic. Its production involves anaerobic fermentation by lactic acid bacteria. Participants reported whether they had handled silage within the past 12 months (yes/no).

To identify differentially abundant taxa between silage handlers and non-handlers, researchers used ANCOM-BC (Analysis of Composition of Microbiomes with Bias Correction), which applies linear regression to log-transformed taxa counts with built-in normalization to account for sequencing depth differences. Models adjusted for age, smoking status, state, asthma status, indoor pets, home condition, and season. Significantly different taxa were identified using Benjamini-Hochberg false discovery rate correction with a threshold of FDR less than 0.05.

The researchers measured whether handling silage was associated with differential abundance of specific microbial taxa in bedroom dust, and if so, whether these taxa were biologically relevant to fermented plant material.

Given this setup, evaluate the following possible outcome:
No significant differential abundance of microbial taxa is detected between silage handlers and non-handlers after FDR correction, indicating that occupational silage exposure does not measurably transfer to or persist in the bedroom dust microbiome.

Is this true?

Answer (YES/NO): NO